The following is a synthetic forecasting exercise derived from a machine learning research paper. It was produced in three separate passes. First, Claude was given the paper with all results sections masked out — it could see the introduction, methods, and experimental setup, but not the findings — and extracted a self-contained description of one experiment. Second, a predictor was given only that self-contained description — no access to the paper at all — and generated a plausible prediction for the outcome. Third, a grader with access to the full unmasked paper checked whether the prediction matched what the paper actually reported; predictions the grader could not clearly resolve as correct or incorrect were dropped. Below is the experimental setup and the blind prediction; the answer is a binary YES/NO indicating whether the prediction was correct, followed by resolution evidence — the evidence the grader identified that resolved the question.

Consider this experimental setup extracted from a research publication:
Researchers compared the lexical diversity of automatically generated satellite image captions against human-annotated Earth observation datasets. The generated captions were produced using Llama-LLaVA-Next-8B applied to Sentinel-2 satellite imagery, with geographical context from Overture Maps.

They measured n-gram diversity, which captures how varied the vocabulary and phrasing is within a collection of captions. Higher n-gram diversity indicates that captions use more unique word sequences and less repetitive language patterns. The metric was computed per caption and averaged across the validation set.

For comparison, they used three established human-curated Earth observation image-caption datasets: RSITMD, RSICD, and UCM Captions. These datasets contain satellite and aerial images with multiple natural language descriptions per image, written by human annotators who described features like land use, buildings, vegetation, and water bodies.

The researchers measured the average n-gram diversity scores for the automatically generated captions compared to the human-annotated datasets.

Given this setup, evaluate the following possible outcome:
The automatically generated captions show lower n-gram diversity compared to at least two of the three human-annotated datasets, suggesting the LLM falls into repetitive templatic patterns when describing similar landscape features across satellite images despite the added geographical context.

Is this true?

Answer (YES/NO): NO